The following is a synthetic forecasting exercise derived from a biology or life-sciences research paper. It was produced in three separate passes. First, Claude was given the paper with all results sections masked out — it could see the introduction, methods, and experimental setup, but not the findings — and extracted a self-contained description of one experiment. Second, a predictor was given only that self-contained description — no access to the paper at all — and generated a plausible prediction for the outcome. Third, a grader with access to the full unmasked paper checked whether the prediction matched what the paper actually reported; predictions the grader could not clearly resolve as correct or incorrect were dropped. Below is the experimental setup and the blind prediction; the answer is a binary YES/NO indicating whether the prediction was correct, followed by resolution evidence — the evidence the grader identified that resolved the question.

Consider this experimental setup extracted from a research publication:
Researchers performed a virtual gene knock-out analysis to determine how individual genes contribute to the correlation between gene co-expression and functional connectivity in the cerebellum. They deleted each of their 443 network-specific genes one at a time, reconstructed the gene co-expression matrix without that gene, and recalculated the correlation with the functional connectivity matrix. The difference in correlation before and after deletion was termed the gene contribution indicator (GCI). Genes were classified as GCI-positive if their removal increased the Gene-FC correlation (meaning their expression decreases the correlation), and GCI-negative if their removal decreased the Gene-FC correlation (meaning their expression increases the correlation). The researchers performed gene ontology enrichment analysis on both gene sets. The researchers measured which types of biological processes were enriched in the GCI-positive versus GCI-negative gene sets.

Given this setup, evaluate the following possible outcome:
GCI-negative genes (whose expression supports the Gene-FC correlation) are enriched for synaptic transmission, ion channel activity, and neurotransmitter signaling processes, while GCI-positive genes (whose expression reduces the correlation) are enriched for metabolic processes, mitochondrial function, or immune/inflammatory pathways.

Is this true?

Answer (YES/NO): NO